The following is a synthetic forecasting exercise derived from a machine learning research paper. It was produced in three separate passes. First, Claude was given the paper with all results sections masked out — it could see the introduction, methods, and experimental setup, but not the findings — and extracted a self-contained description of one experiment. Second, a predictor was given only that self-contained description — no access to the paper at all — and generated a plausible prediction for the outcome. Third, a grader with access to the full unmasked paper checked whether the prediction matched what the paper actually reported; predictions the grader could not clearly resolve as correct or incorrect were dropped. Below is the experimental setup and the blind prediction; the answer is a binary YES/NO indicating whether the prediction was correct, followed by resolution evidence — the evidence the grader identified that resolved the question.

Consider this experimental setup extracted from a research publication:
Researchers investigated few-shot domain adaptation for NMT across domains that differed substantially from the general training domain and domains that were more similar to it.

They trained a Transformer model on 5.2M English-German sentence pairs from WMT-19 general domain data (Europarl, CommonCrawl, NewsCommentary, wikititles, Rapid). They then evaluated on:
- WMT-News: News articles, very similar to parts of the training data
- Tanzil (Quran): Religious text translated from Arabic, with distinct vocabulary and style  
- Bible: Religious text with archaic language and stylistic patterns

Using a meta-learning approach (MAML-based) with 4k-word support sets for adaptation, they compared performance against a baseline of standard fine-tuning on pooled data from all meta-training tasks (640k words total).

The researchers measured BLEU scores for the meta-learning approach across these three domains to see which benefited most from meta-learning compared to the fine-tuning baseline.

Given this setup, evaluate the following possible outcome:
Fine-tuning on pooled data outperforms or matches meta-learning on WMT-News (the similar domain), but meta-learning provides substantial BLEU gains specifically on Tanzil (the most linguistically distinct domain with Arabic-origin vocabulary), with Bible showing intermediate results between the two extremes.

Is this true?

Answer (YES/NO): NO